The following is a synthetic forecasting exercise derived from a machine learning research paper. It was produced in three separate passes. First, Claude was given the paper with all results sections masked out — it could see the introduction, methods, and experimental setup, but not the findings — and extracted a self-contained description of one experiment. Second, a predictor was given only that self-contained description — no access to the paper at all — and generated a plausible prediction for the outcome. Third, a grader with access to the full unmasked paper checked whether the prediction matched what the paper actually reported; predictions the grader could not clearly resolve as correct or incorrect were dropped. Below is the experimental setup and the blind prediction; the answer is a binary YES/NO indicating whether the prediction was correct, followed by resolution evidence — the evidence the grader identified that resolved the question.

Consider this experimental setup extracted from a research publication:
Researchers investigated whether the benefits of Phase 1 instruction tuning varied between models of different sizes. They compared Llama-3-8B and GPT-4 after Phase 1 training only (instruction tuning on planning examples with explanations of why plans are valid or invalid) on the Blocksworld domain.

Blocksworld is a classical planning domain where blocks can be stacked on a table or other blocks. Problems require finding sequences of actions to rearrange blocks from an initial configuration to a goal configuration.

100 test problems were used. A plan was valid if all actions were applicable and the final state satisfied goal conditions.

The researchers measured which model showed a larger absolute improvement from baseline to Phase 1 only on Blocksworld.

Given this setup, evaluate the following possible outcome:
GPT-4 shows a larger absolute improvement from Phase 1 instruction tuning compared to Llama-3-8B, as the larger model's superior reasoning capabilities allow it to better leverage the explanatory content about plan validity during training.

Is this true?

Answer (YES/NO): NO